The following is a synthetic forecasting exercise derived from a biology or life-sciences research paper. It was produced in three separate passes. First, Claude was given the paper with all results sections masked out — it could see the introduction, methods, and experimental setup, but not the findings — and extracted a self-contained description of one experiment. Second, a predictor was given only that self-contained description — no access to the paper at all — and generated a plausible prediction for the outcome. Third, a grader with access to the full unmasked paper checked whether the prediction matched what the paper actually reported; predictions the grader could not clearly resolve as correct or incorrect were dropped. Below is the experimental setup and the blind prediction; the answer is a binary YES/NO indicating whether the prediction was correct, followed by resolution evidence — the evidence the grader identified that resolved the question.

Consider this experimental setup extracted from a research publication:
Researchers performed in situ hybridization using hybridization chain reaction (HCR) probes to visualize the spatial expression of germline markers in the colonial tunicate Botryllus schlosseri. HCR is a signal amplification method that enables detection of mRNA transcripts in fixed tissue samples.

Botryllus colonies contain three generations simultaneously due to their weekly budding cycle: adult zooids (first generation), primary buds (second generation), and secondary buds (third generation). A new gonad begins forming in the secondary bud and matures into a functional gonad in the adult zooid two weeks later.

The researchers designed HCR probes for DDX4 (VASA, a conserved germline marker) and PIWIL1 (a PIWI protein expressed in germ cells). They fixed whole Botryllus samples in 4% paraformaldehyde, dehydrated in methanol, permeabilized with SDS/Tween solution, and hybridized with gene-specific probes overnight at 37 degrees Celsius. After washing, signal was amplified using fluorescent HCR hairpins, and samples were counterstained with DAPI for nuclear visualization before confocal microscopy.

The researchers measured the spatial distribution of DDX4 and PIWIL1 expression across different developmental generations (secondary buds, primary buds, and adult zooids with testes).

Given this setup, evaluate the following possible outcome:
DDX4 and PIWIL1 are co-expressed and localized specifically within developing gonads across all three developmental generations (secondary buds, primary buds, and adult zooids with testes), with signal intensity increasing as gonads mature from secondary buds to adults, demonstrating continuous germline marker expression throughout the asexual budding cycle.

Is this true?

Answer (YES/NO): NO